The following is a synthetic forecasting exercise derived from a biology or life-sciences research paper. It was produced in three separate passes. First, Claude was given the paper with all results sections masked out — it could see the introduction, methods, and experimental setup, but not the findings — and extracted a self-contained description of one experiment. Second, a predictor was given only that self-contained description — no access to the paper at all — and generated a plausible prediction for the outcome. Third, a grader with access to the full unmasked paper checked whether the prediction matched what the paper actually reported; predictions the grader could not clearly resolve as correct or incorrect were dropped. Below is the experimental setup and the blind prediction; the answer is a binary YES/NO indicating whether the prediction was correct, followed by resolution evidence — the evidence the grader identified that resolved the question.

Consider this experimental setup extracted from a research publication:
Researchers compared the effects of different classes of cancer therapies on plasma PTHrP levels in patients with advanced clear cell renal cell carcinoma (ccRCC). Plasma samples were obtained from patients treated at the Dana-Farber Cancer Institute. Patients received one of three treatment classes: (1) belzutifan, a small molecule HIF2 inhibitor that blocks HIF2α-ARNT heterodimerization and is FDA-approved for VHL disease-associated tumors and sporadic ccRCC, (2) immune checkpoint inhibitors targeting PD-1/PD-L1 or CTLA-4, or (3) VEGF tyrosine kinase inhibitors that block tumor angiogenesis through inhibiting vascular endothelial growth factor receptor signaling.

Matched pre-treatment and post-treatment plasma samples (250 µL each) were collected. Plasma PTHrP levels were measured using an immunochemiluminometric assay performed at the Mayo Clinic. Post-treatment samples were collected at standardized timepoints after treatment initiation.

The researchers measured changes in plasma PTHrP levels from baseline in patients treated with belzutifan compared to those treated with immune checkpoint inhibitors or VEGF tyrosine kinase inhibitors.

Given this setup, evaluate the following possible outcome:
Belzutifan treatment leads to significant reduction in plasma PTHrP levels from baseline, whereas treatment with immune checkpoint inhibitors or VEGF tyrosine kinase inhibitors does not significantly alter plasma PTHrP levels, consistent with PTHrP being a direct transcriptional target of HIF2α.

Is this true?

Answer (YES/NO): YES